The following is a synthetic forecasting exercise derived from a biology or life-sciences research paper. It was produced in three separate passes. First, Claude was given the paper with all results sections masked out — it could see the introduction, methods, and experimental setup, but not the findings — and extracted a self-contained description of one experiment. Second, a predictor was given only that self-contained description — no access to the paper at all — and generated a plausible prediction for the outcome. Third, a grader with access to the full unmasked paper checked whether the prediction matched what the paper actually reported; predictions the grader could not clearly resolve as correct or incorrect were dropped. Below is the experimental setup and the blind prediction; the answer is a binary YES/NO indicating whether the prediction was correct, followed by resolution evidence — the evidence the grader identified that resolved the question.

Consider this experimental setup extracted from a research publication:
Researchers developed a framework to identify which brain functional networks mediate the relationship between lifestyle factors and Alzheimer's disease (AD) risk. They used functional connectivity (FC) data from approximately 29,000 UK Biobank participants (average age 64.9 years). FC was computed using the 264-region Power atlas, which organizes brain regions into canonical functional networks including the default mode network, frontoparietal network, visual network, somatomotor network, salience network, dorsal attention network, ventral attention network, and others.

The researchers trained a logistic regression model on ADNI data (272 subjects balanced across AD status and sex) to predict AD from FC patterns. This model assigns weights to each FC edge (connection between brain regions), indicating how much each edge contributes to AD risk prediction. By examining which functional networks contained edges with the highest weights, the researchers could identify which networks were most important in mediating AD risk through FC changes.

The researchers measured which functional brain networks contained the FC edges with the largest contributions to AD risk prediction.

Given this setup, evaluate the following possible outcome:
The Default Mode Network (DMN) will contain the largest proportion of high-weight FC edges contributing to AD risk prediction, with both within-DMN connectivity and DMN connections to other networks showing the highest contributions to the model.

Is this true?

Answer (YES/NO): NO